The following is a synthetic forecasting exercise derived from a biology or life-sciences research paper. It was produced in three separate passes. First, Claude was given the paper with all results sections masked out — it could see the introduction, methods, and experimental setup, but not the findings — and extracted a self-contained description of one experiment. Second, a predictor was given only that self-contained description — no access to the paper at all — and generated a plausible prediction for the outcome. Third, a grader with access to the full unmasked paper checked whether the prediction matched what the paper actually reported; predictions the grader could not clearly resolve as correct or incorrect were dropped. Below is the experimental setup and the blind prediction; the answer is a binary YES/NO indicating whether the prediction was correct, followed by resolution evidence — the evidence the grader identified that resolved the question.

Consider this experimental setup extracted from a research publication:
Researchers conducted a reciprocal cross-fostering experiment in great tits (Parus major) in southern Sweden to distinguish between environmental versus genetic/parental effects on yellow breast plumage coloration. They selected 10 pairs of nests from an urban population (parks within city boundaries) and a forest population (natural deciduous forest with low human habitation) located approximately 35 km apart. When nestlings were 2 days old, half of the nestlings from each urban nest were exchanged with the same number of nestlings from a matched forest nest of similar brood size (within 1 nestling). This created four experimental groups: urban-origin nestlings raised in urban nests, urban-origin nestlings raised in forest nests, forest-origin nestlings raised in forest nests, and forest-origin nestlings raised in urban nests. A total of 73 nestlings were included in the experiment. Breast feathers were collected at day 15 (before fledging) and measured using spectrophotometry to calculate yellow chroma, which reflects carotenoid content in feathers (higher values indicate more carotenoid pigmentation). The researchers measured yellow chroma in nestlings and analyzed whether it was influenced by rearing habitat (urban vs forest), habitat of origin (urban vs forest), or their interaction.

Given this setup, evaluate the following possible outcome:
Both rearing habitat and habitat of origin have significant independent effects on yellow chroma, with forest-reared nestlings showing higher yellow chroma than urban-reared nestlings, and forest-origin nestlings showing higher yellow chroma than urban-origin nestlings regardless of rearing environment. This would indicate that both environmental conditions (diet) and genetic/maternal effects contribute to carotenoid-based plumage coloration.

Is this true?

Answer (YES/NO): NO